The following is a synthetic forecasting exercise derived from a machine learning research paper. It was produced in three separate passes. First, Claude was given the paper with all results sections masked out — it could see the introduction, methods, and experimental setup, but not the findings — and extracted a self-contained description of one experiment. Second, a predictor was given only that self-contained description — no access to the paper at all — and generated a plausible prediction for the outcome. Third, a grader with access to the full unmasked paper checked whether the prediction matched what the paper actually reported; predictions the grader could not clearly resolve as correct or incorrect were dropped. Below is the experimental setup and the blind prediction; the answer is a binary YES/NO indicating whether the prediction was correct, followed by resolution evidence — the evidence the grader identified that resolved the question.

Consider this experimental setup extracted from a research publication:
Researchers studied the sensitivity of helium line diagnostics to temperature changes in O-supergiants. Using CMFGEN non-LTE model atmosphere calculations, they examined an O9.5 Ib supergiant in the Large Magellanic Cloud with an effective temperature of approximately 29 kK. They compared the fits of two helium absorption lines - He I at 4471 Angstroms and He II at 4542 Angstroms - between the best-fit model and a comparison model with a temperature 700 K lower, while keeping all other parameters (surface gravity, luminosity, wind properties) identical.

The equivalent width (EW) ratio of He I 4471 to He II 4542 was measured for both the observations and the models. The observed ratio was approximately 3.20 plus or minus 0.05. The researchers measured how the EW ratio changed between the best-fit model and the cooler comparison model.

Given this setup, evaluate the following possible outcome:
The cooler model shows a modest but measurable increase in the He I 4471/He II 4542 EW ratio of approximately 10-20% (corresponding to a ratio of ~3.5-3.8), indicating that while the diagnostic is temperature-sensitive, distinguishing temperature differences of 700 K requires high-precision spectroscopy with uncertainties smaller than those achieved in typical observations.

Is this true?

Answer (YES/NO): NO